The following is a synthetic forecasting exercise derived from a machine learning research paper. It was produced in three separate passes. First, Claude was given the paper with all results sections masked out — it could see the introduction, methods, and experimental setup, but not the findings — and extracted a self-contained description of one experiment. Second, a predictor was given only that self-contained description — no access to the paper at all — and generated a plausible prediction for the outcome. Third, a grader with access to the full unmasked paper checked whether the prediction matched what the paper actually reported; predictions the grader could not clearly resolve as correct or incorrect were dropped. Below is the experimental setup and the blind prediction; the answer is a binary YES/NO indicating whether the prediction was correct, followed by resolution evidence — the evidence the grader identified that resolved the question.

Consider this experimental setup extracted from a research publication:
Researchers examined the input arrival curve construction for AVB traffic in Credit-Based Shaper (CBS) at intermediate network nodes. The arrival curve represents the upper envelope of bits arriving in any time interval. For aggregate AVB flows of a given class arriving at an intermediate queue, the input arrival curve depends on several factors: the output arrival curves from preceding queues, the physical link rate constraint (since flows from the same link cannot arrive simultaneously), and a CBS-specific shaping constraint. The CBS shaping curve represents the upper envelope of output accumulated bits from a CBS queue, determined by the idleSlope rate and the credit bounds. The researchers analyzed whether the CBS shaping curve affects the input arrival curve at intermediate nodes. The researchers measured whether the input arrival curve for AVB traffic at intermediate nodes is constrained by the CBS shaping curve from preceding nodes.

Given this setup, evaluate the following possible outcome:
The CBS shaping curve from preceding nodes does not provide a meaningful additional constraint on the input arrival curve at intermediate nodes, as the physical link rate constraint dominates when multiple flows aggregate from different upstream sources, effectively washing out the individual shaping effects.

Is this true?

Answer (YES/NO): NO